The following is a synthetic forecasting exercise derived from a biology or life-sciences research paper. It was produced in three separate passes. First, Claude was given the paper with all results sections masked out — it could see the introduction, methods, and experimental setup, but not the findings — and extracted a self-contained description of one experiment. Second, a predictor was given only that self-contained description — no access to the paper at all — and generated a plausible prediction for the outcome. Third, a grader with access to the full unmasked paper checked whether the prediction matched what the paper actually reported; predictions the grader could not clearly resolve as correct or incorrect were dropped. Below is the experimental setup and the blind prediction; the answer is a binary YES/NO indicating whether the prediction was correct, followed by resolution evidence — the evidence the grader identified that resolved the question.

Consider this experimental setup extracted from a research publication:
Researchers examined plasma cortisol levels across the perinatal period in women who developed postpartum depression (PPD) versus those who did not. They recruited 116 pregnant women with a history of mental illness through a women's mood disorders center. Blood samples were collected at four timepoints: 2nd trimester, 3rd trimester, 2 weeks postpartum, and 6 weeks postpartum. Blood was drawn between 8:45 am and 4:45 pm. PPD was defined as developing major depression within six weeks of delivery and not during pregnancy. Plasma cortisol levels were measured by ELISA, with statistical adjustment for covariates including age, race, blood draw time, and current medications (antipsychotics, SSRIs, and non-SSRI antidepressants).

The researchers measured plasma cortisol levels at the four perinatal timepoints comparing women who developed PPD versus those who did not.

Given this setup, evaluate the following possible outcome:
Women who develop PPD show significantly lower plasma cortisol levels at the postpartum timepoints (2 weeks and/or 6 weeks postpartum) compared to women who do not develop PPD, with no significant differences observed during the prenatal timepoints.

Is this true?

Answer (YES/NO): NO